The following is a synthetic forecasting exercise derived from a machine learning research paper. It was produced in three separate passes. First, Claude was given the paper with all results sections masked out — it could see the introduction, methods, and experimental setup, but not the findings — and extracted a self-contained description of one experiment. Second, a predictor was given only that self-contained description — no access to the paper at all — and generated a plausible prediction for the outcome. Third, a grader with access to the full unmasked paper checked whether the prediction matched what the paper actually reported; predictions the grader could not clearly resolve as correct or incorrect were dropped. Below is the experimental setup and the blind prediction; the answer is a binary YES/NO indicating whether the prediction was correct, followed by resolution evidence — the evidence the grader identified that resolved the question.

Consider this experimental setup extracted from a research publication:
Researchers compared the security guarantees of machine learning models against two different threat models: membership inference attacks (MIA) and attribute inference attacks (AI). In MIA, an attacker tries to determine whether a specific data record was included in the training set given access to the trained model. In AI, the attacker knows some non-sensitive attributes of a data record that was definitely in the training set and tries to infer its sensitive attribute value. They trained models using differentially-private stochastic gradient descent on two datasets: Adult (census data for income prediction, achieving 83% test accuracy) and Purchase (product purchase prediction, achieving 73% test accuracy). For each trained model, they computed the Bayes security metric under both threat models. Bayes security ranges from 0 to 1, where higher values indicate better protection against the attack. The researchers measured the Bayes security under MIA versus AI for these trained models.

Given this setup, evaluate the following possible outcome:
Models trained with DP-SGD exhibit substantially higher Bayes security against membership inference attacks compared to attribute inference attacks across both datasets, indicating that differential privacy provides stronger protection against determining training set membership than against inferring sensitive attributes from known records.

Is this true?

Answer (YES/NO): NO